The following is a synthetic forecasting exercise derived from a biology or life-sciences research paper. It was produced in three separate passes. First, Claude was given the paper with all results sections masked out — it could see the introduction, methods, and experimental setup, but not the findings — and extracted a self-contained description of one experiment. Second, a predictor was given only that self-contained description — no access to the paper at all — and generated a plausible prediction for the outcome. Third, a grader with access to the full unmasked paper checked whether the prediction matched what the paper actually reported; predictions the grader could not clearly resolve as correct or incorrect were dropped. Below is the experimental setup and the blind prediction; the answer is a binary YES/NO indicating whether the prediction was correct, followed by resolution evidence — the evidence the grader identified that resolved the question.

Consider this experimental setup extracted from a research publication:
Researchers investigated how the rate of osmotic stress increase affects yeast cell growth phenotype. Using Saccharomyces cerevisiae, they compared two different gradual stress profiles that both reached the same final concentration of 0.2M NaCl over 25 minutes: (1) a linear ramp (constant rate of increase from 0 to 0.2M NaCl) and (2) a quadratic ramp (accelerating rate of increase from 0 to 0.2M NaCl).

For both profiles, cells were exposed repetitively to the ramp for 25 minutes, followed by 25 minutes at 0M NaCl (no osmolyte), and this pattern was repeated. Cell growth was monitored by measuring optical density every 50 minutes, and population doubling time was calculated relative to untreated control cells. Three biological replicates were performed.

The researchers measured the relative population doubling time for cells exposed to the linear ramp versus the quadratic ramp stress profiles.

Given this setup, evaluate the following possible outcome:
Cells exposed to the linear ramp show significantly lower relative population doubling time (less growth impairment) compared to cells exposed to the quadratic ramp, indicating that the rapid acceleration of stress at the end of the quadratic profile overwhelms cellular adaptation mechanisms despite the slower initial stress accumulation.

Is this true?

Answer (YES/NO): NO